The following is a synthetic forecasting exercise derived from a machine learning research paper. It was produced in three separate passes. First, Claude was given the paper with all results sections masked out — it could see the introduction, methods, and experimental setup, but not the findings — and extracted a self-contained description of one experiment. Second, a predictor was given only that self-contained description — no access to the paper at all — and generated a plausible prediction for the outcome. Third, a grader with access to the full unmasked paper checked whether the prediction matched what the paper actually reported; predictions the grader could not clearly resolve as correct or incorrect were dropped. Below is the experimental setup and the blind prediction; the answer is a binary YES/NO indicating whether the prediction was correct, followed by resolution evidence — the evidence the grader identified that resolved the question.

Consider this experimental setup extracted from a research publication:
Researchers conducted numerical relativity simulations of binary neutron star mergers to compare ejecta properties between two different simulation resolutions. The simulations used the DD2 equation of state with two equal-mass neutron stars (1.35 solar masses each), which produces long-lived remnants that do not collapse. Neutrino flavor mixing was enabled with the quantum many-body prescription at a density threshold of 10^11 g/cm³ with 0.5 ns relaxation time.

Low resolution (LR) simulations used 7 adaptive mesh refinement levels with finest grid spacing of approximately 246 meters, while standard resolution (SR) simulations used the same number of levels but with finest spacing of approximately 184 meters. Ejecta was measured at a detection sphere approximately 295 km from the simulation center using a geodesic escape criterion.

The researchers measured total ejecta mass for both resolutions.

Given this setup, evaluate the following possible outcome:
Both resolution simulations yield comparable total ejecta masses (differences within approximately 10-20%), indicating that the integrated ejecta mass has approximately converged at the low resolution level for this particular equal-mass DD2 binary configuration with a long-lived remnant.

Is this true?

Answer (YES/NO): YES